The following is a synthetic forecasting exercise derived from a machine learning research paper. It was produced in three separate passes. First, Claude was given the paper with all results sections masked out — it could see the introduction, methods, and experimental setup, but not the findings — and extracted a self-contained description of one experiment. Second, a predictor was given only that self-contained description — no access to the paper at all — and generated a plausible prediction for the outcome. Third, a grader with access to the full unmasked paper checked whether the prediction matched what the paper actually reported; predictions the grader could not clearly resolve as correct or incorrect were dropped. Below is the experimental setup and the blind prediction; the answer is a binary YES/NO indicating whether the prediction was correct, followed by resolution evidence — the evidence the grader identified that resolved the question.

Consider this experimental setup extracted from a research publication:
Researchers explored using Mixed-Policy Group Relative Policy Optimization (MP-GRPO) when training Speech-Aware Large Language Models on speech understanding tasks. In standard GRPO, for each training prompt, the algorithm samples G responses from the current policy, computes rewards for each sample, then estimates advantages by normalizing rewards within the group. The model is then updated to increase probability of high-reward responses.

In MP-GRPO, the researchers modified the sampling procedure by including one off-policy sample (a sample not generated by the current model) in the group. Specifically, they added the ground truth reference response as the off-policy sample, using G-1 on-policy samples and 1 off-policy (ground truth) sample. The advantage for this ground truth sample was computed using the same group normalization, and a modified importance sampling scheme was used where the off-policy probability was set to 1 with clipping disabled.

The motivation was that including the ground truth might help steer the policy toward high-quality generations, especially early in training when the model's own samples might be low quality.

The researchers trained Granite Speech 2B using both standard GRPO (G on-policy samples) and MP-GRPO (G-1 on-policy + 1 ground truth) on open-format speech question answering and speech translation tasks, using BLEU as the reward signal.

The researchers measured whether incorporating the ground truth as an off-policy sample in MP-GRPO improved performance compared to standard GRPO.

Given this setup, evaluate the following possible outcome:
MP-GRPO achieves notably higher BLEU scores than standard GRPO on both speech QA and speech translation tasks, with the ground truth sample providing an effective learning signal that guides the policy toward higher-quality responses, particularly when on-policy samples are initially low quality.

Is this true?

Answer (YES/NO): NO